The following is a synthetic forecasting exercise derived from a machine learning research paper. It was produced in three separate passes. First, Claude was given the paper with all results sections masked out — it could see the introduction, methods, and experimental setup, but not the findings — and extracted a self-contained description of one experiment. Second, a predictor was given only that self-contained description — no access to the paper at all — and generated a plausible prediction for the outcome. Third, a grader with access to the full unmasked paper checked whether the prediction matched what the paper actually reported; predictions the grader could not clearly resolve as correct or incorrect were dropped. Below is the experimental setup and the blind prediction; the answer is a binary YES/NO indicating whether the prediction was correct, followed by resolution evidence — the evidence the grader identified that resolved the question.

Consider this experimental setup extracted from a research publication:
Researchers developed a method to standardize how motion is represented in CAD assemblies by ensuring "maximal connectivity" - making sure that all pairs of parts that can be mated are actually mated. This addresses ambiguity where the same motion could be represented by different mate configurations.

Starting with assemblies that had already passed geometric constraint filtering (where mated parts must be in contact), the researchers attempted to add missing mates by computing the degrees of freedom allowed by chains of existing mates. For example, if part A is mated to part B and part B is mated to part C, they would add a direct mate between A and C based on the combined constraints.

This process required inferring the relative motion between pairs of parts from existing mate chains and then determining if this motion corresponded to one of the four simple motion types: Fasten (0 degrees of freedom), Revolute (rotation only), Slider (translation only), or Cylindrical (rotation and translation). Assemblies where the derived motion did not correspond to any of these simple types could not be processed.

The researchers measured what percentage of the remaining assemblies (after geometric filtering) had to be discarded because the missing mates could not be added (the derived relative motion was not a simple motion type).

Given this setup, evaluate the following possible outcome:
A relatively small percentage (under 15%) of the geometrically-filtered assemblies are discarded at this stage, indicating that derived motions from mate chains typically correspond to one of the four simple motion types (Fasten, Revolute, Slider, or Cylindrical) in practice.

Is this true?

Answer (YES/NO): YES